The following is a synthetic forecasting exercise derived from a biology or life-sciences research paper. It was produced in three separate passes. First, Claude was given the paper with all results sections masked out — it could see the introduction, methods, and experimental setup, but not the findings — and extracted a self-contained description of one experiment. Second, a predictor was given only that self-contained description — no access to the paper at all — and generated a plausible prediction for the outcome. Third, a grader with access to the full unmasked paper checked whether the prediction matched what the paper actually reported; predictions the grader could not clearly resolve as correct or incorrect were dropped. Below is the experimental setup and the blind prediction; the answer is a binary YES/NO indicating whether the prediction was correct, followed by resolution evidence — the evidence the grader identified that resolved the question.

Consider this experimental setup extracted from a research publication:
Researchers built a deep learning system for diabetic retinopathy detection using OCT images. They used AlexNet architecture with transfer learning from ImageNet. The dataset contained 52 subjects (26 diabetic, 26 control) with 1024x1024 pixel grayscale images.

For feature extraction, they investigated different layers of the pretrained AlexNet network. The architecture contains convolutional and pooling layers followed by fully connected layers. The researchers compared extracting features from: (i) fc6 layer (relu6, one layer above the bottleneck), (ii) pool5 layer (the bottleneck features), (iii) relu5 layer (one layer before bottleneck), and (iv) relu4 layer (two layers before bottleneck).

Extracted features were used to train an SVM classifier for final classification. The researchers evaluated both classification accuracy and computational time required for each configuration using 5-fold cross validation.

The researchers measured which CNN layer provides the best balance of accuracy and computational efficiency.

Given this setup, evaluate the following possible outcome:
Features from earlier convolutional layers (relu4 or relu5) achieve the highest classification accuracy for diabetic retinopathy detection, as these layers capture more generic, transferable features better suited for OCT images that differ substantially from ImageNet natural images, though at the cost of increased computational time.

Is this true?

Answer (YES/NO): NO